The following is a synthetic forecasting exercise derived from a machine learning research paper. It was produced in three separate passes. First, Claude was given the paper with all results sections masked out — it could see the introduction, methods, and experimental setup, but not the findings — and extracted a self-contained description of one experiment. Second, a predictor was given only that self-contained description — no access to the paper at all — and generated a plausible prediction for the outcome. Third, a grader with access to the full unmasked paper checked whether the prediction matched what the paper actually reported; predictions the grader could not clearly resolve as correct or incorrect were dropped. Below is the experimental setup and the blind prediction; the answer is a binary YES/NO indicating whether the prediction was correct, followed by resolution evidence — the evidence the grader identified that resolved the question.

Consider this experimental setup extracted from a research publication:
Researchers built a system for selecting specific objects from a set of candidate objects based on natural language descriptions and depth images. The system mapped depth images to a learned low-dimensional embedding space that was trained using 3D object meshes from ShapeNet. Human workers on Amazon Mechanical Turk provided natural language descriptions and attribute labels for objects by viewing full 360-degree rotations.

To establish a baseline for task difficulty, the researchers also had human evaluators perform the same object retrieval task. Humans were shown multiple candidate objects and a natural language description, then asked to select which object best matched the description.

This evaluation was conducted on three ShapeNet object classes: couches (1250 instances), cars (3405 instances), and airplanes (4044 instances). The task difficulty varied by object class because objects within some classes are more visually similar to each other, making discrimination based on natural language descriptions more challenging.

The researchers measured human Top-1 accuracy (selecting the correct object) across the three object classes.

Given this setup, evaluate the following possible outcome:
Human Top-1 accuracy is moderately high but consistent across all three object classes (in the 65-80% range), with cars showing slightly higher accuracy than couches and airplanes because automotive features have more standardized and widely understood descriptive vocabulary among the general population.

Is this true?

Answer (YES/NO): NO